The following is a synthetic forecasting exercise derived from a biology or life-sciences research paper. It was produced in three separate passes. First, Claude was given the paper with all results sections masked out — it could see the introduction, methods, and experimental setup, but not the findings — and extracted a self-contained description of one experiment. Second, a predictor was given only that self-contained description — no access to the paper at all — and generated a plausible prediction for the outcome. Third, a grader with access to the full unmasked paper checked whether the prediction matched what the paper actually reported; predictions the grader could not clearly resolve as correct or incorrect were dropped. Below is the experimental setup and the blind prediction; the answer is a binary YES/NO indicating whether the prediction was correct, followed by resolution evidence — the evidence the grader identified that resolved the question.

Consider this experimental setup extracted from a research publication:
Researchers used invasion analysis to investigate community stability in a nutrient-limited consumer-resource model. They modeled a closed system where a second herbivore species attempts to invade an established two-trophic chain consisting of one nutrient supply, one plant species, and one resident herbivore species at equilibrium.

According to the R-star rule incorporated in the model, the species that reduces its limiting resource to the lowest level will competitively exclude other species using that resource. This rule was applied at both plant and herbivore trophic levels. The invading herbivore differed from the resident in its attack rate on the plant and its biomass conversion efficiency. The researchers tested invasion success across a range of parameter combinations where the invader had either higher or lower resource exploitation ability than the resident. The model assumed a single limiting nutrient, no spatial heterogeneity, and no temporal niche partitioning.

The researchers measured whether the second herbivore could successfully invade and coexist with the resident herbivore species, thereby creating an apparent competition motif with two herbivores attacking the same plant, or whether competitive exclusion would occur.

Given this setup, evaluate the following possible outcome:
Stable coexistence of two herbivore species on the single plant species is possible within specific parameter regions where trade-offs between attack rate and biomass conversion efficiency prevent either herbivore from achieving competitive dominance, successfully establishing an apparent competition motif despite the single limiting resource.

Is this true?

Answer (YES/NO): NO